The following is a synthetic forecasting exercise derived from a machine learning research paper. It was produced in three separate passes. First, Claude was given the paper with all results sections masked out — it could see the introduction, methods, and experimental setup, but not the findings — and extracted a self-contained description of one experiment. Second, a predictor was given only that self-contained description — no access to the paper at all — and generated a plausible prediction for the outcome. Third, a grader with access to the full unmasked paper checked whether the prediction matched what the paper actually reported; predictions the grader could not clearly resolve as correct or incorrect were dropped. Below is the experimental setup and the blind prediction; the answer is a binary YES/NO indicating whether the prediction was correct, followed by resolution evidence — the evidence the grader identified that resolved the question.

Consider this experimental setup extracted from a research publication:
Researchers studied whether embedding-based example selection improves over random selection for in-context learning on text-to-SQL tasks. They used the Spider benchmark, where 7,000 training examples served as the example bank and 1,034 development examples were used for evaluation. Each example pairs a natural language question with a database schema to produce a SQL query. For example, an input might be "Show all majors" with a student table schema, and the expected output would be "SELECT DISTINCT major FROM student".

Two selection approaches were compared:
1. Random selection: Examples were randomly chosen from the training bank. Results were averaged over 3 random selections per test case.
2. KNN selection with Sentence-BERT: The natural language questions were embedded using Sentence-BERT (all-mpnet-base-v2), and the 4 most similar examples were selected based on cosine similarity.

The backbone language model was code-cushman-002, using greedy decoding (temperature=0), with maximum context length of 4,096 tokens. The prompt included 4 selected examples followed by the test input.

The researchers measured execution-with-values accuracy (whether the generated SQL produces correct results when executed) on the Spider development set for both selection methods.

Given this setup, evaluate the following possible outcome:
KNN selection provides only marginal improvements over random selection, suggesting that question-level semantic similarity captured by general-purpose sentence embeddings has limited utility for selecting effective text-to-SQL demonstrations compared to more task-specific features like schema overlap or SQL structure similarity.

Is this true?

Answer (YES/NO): NO